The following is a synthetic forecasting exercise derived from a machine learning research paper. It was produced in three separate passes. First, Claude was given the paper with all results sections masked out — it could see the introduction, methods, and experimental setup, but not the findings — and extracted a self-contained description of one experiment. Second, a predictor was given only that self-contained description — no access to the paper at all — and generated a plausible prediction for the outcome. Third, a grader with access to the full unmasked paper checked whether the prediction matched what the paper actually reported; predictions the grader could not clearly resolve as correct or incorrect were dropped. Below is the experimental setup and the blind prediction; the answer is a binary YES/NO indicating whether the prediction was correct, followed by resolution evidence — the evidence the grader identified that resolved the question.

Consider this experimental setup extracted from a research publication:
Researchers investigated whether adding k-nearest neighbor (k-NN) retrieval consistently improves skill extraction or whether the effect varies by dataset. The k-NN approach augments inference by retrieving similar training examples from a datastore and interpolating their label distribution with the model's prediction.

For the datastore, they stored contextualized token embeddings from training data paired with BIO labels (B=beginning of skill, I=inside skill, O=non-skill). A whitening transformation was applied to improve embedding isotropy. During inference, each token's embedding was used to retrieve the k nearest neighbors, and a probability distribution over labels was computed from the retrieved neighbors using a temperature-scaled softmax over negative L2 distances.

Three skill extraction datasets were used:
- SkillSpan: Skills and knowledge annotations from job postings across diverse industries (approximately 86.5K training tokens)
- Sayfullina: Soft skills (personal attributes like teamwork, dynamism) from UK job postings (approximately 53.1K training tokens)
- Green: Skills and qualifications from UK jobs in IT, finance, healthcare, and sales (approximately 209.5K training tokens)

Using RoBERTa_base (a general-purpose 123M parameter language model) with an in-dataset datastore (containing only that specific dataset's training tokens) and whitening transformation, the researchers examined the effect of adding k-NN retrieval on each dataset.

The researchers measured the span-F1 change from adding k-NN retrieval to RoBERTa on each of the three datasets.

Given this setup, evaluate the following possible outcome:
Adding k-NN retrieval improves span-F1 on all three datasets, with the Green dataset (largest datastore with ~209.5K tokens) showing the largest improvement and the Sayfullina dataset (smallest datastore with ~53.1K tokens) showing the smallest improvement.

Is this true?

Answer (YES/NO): NO